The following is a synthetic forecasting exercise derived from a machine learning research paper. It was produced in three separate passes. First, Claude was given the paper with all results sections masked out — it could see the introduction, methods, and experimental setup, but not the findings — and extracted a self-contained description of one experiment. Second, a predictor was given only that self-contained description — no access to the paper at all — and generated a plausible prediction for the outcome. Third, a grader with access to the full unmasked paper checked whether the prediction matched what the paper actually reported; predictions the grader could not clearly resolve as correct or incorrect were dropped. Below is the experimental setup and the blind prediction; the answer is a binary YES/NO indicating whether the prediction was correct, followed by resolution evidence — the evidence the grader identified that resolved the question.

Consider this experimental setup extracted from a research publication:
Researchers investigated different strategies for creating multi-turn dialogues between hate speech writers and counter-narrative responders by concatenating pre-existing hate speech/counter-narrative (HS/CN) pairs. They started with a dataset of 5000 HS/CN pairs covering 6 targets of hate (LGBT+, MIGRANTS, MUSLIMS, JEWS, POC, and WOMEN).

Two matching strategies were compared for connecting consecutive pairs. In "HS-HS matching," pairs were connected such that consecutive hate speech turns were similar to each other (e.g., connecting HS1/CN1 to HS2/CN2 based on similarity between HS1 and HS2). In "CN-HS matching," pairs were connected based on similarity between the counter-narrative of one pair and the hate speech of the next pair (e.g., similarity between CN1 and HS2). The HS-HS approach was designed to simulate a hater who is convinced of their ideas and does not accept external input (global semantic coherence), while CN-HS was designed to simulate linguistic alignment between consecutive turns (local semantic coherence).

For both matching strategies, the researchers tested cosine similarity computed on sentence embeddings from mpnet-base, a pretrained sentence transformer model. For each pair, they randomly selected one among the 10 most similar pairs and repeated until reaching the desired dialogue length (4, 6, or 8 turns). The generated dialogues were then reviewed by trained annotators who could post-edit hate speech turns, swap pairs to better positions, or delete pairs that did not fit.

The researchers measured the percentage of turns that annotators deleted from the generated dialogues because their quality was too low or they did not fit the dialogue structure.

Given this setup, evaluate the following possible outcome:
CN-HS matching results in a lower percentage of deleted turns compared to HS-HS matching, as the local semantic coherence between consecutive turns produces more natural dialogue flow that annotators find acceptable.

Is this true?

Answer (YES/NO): YES